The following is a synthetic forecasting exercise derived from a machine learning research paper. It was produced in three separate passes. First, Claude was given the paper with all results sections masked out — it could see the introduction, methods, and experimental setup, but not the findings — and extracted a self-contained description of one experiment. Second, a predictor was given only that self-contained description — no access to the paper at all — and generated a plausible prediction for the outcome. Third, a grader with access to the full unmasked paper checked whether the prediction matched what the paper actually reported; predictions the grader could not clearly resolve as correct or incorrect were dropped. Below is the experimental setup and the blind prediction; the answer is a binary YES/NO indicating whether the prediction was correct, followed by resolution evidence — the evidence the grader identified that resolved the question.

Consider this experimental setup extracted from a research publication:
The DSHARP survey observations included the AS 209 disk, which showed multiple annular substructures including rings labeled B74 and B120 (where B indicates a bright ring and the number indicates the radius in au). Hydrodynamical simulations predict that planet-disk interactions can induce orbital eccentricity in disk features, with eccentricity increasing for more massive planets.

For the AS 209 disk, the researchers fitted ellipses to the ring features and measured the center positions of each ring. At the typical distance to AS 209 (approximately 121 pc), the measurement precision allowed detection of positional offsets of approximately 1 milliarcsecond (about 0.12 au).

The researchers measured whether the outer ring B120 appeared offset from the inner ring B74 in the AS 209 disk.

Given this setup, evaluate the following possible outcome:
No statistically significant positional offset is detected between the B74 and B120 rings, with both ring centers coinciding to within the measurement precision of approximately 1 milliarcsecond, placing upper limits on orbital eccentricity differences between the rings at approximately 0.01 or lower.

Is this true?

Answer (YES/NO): NO